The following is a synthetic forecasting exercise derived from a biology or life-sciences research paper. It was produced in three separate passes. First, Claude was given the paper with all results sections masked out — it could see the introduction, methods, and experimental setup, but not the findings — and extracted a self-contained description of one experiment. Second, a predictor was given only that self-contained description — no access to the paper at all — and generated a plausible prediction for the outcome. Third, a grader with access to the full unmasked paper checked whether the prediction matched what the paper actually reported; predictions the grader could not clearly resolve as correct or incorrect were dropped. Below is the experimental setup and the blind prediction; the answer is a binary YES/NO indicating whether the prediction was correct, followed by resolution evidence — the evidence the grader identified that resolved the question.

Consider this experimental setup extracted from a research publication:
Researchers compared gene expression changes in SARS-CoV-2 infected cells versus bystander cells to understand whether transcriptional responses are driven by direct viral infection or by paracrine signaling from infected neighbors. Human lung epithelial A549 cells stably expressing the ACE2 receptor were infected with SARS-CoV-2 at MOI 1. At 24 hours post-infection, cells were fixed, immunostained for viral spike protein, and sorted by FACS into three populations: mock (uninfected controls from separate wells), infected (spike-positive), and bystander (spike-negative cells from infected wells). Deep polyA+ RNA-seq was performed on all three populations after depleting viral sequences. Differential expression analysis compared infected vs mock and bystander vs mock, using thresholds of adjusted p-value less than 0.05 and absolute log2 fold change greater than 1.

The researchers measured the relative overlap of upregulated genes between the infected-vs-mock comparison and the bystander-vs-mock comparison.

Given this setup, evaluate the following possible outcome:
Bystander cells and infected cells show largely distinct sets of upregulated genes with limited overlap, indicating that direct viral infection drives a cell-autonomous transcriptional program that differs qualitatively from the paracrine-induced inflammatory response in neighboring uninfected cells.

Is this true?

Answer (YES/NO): NO